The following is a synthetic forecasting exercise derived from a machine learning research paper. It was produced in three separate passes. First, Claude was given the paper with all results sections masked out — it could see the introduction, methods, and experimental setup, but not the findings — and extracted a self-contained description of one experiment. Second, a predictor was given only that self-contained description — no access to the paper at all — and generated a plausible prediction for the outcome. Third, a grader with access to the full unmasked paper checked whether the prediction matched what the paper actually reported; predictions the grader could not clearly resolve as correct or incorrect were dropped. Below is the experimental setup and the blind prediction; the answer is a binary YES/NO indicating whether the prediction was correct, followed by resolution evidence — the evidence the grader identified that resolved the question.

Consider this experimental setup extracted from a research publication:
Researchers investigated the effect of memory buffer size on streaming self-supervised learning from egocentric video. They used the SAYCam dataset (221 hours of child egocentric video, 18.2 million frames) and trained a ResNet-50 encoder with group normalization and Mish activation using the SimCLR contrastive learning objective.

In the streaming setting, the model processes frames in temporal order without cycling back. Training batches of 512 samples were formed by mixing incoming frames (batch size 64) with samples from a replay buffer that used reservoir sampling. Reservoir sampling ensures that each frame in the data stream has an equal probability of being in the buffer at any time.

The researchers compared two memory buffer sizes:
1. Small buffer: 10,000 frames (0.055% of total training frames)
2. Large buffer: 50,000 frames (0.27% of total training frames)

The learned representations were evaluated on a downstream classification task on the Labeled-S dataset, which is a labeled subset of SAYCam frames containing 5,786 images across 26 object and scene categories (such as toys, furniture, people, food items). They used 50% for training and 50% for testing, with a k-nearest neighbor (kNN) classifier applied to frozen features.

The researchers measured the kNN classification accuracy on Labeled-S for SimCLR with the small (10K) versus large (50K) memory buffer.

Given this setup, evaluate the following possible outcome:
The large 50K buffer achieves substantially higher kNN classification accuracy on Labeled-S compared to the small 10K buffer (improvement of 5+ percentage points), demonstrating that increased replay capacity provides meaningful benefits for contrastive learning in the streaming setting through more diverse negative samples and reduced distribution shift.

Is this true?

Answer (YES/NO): NO